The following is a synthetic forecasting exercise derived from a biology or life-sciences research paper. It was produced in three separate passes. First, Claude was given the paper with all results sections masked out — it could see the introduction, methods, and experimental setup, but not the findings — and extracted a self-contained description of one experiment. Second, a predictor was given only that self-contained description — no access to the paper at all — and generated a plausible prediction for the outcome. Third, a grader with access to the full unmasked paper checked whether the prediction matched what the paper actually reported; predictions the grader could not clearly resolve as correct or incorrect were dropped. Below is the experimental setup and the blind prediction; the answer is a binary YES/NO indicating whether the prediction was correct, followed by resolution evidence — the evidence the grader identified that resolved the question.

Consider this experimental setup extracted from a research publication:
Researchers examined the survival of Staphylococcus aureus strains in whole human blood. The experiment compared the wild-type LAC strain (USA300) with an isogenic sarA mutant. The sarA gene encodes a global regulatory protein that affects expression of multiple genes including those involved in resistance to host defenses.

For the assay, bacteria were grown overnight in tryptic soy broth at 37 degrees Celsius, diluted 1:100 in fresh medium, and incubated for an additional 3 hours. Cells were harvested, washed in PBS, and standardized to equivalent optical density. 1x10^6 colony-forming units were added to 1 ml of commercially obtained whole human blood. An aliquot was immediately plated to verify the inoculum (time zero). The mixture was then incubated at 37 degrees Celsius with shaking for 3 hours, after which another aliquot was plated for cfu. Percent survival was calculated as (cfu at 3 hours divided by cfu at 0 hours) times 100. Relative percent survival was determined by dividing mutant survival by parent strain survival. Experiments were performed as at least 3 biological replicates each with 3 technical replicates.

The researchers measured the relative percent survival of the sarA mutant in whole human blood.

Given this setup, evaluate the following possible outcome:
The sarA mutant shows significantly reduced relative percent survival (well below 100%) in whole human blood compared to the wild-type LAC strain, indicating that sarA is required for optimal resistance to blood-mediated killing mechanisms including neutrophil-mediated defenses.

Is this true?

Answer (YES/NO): NO